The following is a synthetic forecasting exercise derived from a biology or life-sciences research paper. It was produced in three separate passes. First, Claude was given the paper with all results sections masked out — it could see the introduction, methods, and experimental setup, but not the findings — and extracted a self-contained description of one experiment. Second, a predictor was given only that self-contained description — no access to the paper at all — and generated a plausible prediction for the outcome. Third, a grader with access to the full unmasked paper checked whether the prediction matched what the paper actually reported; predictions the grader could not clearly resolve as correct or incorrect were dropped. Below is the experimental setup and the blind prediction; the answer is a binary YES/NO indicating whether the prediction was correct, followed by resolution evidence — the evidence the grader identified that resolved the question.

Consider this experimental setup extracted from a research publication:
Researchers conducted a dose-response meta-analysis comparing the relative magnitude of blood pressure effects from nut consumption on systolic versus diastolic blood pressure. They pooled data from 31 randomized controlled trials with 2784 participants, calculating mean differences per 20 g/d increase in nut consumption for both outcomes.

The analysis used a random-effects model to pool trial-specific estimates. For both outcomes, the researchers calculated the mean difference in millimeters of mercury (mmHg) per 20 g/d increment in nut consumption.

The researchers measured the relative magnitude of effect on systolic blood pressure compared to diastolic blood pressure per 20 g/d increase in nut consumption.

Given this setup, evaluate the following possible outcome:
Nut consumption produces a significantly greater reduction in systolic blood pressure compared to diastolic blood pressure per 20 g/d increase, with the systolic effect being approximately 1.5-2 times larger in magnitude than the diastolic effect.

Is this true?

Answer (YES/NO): NO